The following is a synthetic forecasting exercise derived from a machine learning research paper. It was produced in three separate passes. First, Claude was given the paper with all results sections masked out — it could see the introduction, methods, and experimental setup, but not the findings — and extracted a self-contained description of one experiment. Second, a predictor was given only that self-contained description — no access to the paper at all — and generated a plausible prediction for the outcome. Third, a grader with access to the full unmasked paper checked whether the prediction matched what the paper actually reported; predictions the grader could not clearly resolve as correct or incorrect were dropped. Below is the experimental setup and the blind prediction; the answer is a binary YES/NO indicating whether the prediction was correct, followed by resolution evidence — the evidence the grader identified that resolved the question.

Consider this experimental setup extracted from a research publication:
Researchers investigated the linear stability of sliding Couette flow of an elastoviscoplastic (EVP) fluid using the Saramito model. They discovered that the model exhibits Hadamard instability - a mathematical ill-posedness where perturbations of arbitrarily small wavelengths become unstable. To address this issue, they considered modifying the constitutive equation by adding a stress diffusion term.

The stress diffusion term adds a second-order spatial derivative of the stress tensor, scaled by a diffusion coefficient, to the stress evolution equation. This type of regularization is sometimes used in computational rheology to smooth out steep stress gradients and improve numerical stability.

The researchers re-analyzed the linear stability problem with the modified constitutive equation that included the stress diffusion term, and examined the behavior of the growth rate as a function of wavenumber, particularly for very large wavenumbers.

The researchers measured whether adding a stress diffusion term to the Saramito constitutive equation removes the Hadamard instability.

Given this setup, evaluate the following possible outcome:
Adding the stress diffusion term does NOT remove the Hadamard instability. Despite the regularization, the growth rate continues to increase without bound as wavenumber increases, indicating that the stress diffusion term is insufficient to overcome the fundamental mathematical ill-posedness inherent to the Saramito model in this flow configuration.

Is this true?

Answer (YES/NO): NO